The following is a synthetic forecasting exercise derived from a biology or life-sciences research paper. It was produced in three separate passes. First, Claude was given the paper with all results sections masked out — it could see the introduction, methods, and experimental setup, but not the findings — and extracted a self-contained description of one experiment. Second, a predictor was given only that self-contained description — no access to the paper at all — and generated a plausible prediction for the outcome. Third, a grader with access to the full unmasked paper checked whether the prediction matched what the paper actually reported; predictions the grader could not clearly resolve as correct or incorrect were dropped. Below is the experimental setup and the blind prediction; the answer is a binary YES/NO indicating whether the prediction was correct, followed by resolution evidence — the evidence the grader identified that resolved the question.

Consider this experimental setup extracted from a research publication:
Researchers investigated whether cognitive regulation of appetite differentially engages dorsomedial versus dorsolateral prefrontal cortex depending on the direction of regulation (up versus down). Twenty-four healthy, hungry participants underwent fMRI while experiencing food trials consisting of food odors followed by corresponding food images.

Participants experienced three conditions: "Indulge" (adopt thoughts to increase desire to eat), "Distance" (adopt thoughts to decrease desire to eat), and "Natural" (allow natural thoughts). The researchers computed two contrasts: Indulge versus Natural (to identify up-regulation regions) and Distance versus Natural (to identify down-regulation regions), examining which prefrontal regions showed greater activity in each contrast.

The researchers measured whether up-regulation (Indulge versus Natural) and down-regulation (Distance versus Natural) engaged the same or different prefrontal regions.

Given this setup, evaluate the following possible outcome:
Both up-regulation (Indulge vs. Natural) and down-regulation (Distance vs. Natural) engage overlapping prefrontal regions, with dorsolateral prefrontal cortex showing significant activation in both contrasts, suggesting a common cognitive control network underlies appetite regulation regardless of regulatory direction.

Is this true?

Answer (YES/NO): NO